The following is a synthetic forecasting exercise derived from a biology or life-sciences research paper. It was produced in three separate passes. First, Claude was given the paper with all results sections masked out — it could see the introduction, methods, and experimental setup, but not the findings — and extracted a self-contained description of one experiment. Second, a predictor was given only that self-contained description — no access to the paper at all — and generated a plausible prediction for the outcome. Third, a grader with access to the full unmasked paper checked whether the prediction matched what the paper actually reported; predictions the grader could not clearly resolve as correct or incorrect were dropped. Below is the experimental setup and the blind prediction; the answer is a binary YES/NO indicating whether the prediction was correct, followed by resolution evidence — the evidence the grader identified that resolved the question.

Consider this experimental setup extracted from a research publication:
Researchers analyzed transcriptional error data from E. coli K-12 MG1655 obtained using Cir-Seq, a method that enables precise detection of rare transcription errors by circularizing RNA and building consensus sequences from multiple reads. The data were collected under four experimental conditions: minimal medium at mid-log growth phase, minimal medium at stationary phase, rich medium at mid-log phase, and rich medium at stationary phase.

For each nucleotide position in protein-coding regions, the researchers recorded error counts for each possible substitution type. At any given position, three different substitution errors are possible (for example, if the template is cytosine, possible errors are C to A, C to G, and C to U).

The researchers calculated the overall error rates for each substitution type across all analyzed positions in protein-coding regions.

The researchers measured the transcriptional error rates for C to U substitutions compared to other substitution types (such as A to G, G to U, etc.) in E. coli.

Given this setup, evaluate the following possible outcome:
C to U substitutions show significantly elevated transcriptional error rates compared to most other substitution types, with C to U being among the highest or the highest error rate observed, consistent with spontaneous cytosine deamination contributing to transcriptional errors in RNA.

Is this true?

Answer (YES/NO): YES